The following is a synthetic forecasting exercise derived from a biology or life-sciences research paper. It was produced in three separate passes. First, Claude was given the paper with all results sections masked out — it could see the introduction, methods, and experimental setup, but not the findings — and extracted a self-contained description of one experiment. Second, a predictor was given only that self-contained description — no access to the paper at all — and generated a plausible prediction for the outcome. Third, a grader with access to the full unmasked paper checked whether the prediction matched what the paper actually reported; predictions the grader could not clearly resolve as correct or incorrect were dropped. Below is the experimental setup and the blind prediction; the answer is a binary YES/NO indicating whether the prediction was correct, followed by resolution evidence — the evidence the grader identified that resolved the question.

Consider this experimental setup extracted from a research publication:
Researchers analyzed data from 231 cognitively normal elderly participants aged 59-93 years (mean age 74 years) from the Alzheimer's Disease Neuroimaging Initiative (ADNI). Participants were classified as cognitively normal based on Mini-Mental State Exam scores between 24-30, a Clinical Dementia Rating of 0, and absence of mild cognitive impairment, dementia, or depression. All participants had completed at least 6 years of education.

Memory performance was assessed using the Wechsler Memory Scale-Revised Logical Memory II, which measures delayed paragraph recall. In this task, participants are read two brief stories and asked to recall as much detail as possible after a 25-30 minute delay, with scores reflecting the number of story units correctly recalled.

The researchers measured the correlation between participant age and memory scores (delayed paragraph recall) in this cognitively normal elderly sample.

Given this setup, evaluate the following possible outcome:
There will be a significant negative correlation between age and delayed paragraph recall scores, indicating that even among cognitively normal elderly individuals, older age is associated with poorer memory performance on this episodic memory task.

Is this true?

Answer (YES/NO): NO